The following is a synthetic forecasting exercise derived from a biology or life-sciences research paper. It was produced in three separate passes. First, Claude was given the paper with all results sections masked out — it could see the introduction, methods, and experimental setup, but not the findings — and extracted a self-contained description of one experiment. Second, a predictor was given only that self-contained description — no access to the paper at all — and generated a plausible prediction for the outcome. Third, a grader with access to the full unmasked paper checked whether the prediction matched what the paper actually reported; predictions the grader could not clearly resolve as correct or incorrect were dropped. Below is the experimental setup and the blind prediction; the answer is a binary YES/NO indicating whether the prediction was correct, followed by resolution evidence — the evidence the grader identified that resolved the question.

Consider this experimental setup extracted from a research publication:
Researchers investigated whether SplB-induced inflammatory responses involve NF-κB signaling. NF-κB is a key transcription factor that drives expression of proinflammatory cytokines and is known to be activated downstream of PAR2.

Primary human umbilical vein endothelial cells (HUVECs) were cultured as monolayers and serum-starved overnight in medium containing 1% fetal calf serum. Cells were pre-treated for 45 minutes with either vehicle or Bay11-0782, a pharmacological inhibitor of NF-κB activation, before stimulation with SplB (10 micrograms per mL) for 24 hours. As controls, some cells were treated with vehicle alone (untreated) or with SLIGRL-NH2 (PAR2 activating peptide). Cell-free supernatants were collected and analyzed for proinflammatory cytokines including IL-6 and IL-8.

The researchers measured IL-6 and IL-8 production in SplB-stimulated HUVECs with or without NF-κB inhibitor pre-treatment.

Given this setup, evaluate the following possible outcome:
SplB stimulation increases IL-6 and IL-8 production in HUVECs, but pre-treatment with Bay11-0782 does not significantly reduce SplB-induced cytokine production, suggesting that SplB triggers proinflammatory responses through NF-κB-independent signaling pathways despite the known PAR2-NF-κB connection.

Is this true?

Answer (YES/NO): NO